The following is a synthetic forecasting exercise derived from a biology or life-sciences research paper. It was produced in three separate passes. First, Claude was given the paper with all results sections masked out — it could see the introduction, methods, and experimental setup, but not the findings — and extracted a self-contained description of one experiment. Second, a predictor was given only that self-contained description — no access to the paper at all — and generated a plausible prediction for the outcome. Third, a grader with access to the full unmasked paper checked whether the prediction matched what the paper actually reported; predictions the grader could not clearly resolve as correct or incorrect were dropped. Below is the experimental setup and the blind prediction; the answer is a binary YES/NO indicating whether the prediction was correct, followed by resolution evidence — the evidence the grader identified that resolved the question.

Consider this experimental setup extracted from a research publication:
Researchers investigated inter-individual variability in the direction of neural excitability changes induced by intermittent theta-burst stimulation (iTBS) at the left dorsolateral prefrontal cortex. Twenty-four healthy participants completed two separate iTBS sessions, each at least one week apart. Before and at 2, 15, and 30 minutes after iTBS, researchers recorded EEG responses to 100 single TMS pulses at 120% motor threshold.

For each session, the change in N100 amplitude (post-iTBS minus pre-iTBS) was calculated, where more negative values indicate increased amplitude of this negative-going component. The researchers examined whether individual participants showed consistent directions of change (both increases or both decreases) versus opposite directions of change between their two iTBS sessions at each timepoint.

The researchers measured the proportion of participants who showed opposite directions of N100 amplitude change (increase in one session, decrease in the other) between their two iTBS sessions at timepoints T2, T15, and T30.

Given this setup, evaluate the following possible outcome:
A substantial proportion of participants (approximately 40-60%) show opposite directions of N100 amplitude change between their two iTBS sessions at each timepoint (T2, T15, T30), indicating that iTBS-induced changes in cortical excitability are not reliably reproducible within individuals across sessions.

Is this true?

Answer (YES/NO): NO